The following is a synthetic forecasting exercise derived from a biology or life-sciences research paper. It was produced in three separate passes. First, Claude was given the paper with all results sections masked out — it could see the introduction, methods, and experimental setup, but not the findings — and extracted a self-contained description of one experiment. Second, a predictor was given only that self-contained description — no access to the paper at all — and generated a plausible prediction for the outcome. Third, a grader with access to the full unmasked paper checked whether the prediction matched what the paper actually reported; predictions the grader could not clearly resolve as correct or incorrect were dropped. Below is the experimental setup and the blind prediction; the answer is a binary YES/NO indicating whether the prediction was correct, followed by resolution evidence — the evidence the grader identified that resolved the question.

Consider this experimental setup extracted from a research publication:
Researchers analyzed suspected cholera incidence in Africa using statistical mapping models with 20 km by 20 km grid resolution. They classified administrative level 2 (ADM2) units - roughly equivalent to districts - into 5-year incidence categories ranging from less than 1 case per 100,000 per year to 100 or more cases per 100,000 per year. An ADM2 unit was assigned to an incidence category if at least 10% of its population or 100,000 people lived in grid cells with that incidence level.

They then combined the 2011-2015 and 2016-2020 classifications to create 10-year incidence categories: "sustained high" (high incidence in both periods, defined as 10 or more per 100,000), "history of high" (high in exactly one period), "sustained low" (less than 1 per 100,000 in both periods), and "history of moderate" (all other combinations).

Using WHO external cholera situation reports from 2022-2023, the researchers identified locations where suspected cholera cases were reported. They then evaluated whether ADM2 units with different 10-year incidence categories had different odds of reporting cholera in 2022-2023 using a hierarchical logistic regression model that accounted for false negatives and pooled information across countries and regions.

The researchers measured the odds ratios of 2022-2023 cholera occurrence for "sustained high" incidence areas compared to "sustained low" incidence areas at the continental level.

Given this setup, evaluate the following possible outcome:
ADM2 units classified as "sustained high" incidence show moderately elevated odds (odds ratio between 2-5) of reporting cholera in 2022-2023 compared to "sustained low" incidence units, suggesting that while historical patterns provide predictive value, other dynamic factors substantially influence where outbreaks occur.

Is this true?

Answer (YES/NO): NO